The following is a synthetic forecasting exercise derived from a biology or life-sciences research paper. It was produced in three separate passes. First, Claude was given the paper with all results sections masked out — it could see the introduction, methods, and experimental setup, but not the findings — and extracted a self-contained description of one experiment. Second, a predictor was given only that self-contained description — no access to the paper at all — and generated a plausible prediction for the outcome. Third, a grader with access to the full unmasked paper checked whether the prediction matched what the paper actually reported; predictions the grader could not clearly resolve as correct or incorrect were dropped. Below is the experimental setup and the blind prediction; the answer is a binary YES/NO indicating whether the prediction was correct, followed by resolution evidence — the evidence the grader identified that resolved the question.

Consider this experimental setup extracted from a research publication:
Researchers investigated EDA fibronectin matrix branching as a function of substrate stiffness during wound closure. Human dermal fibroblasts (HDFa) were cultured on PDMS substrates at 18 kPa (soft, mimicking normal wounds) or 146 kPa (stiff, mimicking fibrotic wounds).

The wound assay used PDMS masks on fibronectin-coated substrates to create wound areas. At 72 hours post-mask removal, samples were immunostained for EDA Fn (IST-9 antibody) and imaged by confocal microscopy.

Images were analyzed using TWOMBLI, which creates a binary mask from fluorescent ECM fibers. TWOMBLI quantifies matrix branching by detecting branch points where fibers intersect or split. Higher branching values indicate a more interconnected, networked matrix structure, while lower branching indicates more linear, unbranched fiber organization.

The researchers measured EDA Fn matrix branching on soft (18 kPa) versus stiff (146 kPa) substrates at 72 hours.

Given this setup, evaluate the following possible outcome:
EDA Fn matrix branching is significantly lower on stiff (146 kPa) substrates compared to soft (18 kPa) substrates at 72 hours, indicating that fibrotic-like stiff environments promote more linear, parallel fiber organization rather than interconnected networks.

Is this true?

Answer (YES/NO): NO